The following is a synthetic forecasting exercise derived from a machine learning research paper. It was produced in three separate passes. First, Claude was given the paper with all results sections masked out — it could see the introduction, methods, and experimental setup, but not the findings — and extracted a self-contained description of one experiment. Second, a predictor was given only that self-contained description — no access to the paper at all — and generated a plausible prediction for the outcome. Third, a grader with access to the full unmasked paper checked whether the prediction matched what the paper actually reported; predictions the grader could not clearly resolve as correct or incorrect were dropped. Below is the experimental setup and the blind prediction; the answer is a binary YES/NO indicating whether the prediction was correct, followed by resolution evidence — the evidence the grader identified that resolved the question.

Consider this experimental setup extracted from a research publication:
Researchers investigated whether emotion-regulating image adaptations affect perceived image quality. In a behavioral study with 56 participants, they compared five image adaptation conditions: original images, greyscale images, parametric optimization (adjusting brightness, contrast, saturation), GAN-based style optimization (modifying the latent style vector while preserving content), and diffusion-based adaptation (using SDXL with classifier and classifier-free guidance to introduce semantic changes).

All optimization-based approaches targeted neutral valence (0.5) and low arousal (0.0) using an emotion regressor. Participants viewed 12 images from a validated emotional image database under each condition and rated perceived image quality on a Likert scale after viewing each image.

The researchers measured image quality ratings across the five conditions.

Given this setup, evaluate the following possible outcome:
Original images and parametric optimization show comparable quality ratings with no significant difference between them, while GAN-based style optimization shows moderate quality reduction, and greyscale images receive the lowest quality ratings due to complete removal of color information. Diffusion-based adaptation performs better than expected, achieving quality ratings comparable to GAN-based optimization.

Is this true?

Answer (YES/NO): NO